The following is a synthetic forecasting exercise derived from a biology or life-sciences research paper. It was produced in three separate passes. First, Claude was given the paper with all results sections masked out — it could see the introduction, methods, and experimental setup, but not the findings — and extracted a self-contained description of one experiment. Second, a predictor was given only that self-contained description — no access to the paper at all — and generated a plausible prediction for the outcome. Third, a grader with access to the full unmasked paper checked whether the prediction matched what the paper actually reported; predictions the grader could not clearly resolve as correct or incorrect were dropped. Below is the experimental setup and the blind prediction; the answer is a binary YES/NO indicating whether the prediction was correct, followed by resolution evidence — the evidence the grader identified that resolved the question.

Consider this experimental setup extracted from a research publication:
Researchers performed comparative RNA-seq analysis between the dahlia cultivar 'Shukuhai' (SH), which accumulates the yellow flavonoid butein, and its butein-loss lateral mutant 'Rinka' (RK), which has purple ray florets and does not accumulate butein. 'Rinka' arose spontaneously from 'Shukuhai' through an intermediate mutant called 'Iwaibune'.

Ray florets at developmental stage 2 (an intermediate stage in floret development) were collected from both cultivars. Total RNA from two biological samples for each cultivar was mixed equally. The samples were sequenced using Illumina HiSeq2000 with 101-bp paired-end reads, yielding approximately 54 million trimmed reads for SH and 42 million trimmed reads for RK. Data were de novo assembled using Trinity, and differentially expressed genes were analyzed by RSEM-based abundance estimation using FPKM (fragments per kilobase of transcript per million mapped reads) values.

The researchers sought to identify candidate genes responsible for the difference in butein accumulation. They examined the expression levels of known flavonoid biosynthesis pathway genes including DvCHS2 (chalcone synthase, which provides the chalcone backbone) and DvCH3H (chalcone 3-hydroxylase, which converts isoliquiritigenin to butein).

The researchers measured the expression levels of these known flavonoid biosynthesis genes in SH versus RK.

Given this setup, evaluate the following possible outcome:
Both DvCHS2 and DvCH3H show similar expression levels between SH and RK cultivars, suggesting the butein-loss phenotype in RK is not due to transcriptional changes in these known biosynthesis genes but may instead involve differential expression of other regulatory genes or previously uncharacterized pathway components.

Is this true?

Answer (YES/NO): YES